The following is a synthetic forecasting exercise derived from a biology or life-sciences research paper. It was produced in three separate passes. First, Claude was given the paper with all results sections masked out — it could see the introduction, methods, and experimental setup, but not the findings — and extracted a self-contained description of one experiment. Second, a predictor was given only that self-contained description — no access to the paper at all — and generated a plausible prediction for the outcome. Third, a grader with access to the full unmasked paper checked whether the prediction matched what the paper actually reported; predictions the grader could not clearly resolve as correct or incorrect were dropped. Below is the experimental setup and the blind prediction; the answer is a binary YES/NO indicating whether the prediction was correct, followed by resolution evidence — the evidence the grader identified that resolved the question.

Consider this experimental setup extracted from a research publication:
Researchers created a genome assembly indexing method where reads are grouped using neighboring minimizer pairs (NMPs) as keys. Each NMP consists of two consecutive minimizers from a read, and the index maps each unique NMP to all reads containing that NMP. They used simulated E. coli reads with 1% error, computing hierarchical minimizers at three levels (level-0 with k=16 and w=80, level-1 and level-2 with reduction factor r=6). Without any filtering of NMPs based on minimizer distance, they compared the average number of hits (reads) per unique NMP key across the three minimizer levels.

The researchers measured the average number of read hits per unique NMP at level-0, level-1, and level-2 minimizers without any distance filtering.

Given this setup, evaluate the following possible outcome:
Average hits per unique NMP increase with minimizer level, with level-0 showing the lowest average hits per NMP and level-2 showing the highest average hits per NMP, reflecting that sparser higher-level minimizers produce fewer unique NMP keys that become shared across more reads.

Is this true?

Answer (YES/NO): NO